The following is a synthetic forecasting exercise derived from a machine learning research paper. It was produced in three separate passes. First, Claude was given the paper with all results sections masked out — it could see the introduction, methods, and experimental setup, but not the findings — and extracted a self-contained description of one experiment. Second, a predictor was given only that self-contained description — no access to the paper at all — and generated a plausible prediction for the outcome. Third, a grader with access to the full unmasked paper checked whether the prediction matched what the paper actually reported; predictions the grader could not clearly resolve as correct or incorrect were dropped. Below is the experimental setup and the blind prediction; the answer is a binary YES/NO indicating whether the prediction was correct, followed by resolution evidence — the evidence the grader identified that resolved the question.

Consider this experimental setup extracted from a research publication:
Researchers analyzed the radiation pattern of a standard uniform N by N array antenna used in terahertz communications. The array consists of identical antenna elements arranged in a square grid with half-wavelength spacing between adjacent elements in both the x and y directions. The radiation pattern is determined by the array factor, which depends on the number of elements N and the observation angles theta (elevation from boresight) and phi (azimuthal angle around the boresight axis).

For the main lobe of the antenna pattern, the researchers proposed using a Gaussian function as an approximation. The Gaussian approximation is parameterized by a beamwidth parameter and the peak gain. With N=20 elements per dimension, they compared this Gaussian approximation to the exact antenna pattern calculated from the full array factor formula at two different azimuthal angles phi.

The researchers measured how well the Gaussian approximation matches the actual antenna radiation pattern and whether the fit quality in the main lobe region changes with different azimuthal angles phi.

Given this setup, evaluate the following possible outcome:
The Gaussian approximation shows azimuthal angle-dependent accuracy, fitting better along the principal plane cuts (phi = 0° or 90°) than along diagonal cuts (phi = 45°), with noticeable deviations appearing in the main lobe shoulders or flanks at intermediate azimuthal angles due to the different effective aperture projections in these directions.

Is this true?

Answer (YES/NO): NO